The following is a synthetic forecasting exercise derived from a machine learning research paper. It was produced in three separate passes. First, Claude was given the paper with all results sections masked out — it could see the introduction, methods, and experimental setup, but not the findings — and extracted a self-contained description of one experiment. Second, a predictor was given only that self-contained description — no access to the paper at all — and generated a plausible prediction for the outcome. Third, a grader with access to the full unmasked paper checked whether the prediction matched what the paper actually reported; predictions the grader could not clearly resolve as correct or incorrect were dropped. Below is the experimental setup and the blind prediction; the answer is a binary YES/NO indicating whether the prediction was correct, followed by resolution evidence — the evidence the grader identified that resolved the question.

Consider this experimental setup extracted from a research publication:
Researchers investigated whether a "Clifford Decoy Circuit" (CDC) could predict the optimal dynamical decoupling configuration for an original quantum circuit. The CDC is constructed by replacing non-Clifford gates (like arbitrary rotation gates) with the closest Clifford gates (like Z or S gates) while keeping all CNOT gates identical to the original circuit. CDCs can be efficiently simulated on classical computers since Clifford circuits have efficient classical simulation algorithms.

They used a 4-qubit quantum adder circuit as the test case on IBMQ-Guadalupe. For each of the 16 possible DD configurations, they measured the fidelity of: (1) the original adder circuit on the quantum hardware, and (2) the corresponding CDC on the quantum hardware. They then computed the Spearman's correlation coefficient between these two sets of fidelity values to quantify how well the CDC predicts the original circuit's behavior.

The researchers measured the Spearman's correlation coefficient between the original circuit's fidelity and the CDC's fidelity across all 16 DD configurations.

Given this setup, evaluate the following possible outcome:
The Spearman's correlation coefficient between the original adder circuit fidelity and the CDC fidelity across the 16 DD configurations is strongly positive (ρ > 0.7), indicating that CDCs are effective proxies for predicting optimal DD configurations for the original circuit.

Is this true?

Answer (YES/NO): YES